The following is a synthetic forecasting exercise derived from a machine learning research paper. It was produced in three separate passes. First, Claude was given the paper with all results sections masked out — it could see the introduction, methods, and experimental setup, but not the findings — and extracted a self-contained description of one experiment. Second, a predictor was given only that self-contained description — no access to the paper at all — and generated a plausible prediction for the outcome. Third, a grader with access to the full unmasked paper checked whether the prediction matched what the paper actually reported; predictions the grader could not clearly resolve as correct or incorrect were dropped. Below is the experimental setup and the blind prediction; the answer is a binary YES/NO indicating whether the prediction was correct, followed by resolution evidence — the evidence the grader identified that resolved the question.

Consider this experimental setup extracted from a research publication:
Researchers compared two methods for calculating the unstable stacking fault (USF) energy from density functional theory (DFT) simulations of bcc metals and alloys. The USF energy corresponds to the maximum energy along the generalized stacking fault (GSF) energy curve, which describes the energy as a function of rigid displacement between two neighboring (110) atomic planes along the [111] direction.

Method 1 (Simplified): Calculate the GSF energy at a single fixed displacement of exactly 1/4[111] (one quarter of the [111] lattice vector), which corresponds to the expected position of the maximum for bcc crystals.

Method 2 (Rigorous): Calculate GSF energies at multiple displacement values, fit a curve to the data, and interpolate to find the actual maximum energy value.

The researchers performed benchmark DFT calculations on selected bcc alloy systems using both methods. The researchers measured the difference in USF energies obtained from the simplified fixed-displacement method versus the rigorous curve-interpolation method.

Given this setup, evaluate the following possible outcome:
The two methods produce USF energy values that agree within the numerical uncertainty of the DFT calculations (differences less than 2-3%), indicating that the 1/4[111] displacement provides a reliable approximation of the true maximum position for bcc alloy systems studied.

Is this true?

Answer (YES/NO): YES